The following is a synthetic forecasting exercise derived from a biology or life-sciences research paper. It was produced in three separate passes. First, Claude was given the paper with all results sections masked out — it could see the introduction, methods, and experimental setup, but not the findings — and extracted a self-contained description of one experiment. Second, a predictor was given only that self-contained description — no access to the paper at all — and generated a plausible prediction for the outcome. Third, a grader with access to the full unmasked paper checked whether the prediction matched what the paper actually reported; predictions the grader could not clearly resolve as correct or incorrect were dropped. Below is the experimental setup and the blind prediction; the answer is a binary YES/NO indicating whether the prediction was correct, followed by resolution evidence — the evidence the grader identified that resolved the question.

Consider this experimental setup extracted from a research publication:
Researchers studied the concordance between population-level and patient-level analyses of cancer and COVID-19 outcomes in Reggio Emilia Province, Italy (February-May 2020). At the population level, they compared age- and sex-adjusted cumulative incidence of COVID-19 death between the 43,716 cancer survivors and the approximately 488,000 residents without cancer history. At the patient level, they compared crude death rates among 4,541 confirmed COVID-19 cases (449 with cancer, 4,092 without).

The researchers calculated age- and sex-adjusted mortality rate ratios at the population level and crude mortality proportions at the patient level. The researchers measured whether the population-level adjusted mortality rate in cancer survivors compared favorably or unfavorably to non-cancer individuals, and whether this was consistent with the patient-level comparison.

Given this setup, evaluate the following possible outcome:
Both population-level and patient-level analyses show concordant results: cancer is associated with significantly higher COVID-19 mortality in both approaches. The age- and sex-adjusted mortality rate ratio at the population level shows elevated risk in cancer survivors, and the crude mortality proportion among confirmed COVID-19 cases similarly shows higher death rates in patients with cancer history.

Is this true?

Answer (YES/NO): NO